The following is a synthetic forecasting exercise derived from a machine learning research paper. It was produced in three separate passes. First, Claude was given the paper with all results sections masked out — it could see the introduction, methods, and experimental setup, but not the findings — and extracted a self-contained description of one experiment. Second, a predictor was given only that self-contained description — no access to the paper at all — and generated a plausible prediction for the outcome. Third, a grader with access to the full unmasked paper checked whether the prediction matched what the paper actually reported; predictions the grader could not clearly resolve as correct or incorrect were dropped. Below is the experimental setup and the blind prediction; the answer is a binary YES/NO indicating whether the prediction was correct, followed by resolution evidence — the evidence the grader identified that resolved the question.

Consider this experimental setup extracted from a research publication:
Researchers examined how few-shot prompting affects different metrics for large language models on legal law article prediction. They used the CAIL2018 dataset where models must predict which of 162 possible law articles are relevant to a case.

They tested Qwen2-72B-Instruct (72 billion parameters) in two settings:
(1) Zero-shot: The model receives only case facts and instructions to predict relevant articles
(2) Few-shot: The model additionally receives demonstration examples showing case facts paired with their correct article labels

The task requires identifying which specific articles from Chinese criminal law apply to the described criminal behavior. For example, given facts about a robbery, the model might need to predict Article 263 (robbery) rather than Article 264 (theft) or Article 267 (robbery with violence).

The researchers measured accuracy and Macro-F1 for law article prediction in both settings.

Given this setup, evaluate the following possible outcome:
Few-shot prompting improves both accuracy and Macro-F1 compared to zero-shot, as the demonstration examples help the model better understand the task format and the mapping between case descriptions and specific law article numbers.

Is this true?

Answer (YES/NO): NO